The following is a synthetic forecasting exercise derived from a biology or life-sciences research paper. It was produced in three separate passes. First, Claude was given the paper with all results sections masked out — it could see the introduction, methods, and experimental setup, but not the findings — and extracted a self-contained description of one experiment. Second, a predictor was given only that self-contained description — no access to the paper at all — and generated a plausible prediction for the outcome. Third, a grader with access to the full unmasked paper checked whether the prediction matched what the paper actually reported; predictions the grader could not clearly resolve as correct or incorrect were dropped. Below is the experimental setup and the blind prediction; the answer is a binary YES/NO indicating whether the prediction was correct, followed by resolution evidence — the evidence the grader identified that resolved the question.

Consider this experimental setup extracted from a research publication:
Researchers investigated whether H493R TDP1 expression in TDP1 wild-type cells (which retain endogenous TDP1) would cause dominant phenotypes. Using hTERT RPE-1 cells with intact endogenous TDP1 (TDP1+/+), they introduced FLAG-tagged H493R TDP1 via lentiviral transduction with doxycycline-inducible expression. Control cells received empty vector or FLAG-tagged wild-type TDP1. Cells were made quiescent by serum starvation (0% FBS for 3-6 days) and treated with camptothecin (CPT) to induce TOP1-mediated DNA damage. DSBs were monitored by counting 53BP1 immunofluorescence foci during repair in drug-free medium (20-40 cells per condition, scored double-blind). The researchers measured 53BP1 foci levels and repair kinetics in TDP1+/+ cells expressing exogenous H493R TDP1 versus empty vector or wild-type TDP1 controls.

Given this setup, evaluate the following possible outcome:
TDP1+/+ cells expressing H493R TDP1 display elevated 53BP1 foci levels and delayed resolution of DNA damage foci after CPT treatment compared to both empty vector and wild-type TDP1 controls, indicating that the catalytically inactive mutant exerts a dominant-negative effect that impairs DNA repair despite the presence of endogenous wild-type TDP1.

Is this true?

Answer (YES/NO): NO